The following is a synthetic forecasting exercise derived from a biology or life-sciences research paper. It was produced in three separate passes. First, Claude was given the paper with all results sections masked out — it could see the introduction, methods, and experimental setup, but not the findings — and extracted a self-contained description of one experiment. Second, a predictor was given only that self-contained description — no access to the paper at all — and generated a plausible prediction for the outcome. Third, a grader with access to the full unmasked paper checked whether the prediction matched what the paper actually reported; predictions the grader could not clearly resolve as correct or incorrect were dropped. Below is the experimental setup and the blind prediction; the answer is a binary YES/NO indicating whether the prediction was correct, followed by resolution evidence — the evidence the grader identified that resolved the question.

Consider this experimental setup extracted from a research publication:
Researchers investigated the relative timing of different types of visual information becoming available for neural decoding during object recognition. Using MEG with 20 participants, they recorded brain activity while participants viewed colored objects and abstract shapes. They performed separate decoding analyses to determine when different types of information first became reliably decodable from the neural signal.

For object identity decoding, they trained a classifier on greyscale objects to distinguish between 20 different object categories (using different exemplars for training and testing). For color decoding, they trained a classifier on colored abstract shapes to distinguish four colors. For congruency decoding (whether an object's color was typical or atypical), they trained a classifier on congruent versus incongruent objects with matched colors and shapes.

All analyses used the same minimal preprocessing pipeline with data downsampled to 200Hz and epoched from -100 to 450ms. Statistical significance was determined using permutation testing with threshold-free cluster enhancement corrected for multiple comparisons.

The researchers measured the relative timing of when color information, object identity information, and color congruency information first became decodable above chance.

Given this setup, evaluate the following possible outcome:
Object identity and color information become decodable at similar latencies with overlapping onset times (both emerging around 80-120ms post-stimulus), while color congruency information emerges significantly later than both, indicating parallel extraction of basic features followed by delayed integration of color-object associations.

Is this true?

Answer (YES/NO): NO